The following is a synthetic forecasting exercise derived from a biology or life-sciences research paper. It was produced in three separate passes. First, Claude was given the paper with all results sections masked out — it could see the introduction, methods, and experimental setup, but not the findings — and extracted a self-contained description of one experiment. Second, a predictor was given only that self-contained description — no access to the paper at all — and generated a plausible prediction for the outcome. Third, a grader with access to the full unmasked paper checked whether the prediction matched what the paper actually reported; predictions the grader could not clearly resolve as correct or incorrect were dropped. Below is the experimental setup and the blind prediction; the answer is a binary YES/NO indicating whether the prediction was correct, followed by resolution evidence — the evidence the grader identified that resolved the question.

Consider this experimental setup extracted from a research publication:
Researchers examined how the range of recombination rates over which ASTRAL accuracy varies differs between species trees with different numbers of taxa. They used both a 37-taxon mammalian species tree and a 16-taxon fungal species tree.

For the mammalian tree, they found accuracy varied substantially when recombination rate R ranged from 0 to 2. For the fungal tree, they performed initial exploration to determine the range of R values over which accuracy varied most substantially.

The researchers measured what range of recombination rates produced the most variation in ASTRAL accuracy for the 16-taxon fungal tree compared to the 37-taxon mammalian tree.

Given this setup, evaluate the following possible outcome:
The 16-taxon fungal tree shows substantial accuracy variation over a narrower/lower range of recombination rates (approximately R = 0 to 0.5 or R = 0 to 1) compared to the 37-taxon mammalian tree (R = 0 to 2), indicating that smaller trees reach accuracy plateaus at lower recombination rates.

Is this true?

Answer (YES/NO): YES